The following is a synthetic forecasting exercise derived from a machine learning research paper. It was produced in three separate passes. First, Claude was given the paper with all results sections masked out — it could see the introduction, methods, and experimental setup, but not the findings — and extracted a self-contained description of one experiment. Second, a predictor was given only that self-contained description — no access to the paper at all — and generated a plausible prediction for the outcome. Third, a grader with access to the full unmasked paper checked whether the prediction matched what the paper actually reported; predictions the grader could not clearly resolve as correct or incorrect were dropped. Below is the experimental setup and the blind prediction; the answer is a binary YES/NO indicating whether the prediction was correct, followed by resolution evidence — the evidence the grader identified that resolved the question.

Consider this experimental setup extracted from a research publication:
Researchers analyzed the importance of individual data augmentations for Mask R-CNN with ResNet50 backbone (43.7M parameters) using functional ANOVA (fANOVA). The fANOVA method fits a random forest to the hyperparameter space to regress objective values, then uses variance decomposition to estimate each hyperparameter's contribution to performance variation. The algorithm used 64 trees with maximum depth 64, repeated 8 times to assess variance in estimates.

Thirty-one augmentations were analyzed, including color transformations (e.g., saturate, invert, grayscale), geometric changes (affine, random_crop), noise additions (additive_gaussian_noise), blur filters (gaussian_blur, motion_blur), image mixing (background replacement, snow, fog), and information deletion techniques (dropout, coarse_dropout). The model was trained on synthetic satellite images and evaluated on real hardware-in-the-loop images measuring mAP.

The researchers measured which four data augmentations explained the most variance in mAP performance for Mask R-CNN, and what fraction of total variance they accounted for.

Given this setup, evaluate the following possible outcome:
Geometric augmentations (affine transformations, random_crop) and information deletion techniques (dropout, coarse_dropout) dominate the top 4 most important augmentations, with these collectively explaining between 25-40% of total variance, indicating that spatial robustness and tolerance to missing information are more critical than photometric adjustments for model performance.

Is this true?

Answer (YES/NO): NO